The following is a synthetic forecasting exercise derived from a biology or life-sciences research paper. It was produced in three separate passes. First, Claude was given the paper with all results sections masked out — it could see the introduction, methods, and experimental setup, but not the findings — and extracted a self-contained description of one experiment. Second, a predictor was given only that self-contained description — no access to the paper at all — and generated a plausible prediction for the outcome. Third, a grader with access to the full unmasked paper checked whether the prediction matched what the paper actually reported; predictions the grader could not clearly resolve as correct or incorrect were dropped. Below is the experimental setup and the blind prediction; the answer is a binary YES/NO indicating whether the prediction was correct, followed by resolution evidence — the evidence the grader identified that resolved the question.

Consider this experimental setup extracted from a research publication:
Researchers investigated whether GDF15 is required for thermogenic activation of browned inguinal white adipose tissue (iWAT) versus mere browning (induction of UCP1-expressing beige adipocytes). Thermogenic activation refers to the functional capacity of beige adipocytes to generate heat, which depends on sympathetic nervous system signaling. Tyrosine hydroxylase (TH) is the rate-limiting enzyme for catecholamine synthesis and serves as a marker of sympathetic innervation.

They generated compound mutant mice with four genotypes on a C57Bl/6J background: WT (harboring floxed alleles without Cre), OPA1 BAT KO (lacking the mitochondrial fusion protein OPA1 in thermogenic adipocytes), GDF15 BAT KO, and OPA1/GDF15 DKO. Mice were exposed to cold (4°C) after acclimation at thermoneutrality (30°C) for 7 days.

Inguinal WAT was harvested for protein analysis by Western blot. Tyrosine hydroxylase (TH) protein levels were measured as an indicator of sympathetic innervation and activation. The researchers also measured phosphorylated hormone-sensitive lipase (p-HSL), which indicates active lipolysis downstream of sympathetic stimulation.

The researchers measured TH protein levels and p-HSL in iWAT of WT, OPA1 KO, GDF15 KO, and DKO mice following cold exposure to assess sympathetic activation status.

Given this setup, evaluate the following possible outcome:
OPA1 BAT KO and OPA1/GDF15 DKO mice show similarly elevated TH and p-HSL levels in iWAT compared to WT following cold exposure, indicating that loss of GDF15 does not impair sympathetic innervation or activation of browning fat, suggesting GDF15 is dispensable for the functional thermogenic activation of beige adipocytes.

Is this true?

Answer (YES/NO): NO